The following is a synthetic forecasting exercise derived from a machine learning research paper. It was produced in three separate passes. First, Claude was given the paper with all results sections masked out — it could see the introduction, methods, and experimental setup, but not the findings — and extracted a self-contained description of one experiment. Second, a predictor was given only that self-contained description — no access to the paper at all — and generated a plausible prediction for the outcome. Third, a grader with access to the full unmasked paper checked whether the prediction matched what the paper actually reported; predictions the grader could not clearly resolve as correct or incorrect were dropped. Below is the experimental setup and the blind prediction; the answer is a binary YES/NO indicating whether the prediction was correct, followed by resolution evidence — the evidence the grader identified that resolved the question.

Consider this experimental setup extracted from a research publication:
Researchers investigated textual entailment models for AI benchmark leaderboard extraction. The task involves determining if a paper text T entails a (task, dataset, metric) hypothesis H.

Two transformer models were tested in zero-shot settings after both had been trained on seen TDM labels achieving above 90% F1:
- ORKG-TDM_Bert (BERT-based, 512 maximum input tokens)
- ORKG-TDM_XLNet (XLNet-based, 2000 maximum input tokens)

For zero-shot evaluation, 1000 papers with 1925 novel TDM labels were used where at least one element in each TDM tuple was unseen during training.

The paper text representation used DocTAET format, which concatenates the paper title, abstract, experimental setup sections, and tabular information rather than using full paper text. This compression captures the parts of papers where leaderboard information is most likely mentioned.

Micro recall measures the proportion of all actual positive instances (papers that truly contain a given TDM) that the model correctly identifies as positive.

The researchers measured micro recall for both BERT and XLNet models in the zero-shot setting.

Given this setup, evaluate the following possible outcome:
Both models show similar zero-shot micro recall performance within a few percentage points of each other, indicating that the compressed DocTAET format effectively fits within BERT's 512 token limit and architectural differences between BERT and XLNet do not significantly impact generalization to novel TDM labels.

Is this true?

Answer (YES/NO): YES